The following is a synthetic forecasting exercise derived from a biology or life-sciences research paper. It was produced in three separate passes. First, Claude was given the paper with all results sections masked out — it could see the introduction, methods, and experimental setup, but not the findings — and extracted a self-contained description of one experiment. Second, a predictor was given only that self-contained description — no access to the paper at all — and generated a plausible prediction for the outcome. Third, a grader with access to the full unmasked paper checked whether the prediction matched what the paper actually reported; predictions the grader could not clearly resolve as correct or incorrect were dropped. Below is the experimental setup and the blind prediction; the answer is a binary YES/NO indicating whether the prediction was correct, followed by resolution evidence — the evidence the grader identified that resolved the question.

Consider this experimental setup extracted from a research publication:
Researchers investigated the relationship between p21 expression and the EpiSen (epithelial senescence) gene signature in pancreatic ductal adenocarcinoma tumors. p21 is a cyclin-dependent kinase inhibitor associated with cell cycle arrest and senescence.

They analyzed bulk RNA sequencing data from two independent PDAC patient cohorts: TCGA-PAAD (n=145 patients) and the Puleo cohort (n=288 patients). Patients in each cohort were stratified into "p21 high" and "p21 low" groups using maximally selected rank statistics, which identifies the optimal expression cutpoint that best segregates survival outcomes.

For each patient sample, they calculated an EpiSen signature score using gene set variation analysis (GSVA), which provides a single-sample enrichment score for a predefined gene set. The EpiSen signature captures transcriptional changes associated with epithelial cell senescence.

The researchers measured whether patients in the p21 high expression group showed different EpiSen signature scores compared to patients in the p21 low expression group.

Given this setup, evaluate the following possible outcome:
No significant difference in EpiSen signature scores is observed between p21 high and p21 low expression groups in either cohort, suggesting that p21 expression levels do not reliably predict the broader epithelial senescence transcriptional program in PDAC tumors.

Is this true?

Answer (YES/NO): NO